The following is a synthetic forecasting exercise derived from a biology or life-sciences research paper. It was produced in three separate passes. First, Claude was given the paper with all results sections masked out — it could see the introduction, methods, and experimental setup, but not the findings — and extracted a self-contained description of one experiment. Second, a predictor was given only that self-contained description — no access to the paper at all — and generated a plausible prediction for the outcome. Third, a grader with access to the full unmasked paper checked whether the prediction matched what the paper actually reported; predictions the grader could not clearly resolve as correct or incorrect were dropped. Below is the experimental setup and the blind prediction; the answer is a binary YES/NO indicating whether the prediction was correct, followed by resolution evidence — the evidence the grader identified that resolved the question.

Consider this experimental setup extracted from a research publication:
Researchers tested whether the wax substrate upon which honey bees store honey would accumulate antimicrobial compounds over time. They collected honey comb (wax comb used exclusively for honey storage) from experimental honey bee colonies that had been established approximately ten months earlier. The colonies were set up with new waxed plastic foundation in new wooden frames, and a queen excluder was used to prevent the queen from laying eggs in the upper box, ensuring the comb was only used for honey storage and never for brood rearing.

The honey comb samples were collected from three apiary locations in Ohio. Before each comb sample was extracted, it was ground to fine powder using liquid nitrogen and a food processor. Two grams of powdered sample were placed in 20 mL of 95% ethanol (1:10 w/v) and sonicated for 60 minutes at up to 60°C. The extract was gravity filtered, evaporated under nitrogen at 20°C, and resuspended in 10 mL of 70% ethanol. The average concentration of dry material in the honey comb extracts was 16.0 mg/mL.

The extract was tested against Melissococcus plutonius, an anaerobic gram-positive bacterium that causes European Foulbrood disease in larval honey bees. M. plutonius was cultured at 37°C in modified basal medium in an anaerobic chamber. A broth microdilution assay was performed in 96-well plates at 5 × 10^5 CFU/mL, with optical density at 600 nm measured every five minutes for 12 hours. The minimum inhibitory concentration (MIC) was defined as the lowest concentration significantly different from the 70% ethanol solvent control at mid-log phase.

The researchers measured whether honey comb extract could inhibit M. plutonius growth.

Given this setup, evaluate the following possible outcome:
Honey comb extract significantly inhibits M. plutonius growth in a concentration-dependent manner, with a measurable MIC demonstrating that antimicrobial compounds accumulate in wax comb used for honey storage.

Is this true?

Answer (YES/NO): YES